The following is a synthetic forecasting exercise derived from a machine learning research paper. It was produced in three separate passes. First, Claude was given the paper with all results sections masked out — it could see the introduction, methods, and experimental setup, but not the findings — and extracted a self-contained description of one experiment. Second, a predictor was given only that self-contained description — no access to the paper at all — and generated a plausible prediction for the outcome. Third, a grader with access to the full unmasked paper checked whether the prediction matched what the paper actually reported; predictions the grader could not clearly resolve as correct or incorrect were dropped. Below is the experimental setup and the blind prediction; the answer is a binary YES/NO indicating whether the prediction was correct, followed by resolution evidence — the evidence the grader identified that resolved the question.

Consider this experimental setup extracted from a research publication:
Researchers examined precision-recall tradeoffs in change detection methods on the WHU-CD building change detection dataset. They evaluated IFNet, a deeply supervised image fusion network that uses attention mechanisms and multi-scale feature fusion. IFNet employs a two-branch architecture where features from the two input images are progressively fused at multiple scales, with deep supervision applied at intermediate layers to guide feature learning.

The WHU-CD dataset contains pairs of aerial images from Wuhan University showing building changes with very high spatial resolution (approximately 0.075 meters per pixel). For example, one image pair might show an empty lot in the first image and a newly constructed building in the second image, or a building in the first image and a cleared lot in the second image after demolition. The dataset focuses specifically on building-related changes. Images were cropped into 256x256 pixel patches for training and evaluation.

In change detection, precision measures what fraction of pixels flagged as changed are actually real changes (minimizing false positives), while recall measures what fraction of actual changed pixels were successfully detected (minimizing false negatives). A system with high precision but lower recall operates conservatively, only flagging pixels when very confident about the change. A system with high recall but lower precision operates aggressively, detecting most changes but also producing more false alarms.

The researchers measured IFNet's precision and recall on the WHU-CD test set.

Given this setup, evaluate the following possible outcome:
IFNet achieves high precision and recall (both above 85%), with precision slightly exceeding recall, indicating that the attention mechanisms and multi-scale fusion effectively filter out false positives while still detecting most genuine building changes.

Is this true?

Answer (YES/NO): NO